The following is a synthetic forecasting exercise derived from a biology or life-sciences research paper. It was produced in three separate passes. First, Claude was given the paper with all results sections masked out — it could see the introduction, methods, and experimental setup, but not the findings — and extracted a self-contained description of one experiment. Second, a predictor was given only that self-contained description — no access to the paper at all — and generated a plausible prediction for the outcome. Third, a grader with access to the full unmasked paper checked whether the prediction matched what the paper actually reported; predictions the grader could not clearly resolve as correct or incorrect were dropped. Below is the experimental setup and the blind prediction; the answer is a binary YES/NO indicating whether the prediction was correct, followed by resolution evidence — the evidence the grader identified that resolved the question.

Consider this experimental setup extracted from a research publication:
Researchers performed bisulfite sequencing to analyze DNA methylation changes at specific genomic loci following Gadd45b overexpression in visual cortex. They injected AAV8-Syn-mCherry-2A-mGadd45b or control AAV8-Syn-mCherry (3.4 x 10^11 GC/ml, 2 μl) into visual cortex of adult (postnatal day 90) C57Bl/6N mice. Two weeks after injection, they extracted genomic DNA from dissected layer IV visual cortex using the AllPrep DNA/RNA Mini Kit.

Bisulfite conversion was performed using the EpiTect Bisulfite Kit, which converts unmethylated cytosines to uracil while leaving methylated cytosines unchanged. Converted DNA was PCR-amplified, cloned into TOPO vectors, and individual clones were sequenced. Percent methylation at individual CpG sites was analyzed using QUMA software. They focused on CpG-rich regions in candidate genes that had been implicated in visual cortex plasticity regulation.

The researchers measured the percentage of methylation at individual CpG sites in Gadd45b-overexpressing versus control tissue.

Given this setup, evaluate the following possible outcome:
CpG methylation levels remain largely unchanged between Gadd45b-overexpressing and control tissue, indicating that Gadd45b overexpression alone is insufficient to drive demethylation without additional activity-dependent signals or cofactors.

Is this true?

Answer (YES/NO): NO